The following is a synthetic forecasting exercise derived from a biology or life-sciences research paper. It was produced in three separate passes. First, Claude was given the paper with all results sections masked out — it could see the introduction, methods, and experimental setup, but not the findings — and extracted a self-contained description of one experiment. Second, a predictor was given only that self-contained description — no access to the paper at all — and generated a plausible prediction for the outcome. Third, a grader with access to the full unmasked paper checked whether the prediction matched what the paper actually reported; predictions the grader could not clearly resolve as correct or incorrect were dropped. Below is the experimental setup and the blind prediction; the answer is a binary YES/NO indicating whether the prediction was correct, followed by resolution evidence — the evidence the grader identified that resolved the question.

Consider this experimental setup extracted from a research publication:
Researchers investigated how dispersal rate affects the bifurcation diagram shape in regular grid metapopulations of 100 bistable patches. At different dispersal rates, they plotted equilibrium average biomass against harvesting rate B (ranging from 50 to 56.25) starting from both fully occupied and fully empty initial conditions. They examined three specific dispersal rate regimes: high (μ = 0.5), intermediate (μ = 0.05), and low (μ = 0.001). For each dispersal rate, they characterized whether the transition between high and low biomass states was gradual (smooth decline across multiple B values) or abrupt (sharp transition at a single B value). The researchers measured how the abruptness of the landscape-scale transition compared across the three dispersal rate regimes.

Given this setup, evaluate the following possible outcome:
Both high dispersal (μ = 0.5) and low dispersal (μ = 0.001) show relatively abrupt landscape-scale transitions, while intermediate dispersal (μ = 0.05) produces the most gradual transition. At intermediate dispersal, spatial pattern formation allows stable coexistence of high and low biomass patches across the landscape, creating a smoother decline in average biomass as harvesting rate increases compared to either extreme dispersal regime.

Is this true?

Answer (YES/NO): NO